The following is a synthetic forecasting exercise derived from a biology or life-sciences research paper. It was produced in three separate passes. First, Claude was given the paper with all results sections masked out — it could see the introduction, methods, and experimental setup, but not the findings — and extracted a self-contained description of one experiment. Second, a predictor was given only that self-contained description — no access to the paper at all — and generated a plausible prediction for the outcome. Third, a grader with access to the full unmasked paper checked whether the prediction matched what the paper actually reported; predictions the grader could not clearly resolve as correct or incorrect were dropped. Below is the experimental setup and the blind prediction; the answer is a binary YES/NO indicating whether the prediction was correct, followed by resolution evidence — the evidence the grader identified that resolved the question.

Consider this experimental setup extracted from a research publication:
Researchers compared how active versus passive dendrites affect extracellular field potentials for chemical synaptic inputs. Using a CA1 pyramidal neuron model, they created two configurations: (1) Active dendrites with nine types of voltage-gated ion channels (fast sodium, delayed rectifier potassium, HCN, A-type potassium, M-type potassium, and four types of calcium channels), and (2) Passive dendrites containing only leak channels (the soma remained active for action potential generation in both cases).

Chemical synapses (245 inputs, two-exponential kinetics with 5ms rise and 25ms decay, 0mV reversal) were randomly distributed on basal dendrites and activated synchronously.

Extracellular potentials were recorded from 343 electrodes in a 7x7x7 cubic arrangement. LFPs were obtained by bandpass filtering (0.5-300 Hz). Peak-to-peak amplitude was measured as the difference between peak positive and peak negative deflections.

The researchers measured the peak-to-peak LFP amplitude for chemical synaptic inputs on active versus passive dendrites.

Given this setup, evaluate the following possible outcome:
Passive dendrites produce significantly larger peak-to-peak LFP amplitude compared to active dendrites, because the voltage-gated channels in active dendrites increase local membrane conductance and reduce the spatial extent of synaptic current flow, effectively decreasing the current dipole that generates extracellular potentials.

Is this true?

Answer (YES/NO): NO